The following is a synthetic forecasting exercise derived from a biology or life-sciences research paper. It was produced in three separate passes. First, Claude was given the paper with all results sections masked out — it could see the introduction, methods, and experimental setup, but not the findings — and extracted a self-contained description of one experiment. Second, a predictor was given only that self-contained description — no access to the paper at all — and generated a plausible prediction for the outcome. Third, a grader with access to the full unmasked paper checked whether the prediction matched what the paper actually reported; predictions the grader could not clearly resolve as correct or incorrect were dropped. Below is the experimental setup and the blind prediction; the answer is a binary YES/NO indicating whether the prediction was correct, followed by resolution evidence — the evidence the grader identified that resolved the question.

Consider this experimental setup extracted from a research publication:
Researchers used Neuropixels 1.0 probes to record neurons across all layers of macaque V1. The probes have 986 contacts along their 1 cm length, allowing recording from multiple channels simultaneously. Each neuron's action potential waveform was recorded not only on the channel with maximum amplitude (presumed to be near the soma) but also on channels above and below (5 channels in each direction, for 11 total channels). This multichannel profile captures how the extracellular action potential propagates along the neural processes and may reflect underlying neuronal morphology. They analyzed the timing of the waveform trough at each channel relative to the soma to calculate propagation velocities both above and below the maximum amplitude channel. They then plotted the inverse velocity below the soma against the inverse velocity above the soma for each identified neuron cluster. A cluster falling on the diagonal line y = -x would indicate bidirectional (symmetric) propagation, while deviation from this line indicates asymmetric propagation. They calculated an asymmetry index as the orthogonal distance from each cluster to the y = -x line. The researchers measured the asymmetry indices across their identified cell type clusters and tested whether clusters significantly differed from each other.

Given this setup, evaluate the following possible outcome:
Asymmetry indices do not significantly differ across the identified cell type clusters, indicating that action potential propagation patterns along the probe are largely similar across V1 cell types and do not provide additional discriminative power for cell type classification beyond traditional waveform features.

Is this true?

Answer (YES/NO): NO